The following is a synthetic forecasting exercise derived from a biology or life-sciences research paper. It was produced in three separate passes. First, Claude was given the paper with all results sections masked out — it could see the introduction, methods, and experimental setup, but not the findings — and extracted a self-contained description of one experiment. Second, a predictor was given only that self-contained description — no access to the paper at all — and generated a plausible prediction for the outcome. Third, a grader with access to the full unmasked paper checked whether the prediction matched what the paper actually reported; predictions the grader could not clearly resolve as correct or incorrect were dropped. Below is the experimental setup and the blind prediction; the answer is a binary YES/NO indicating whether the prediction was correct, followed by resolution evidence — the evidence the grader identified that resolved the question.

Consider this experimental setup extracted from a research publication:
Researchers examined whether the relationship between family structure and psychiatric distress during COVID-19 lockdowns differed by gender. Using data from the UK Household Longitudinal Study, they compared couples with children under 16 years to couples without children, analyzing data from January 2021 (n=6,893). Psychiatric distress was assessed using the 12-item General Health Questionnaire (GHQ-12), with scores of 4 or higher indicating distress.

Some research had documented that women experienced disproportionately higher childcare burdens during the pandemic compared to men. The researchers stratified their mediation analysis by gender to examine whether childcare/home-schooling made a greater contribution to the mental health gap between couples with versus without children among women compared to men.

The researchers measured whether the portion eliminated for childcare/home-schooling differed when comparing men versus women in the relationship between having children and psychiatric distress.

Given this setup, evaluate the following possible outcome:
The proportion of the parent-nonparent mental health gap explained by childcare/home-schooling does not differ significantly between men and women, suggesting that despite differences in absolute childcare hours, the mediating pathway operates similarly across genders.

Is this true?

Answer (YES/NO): YES